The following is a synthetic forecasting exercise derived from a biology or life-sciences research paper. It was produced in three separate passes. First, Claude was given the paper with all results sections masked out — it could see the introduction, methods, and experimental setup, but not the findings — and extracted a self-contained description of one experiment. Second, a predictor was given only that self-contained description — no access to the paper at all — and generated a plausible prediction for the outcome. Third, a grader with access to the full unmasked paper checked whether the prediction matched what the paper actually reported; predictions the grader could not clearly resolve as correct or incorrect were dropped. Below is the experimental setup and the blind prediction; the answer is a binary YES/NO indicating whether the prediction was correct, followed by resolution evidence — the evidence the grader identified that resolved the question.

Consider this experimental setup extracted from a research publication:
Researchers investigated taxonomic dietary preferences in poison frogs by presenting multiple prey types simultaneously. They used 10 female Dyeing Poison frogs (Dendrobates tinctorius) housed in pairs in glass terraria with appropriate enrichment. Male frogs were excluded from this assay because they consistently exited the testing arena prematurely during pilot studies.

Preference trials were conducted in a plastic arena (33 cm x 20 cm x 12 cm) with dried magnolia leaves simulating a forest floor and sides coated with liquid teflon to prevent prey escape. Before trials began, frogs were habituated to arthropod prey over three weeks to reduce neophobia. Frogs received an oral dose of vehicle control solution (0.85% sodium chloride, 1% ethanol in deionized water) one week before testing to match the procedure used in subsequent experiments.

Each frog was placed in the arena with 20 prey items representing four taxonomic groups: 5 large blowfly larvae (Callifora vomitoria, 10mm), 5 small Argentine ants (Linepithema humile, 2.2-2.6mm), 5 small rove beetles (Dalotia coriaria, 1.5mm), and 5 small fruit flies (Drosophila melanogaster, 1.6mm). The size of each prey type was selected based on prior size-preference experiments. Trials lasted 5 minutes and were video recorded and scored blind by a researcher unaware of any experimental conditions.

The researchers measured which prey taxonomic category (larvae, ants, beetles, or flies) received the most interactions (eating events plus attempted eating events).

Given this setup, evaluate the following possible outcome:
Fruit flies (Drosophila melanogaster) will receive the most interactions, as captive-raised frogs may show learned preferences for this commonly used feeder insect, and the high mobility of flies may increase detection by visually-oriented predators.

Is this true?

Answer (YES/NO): NO